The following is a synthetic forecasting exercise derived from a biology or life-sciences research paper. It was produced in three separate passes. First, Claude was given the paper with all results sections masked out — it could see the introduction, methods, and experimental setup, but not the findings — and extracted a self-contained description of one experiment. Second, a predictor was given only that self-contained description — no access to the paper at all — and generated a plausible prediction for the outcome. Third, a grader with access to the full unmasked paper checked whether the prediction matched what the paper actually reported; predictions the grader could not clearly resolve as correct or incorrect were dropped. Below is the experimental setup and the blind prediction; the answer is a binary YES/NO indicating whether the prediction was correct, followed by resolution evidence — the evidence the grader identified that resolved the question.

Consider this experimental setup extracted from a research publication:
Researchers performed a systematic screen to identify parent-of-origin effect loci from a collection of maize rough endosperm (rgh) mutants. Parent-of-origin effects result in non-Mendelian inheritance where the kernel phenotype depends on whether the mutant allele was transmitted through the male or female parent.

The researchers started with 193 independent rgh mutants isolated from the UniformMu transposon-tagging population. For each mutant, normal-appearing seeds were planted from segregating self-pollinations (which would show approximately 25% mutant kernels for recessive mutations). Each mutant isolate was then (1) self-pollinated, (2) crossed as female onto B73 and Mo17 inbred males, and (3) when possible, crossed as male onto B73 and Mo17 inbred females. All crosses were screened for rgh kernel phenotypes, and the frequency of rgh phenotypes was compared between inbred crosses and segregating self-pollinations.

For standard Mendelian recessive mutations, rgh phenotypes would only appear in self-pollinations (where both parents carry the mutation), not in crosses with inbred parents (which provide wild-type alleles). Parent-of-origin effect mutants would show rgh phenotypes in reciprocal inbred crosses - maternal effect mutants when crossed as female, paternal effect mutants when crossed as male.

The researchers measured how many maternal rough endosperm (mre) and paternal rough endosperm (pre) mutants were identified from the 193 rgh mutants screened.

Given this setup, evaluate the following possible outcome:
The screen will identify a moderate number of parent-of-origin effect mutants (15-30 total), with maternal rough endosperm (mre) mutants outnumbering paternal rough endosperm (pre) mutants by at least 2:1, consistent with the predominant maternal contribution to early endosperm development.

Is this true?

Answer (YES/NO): NO